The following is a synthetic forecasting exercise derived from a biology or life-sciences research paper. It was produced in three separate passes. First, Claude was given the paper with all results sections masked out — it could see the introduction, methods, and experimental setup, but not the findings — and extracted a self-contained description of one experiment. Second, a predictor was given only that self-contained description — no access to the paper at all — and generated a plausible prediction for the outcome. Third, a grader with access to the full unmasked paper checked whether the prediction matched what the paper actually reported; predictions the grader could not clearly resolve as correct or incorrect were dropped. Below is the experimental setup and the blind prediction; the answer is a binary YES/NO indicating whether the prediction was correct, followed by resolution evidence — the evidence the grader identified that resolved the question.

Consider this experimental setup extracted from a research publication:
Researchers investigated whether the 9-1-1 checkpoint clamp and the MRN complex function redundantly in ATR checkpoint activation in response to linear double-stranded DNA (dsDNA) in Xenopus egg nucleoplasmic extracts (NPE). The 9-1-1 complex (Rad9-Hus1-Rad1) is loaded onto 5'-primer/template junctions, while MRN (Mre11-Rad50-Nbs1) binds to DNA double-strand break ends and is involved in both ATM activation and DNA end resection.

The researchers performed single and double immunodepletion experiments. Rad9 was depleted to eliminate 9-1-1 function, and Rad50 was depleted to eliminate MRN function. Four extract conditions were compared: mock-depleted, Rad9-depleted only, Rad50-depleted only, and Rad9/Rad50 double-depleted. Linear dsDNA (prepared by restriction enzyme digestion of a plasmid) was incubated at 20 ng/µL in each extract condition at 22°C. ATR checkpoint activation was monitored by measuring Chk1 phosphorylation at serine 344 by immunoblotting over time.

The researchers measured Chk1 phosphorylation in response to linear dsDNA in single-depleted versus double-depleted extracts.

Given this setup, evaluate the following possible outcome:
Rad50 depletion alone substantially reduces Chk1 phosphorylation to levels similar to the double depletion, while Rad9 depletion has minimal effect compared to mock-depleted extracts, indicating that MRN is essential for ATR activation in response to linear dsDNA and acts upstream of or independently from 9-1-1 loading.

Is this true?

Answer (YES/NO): NO